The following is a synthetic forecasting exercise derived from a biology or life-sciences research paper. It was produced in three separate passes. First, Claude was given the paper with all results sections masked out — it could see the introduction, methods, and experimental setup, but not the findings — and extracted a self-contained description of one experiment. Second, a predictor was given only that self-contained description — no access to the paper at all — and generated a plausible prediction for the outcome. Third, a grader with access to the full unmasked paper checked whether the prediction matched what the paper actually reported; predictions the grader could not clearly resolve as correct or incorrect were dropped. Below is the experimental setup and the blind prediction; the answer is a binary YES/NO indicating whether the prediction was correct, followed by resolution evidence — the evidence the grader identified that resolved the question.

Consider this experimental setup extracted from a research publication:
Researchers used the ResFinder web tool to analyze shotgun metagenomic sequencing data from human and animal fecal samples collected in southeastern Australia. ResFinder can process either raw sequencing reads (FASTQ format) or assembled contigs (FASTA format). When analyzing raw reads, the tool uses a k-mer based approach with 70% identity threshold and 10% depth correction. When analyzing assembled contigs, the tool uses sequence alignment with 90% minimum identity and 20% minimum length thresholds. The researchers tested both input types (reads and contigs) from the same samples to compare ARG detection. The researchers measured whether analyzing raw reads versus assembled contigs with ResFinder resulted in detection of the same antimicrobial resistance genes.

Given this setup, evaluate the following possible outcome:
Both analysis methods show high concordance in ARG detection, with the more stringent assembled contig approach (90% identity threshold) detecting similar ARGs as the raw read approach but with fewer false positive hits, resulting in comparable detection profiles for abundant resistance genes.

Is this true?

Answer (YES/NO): NO